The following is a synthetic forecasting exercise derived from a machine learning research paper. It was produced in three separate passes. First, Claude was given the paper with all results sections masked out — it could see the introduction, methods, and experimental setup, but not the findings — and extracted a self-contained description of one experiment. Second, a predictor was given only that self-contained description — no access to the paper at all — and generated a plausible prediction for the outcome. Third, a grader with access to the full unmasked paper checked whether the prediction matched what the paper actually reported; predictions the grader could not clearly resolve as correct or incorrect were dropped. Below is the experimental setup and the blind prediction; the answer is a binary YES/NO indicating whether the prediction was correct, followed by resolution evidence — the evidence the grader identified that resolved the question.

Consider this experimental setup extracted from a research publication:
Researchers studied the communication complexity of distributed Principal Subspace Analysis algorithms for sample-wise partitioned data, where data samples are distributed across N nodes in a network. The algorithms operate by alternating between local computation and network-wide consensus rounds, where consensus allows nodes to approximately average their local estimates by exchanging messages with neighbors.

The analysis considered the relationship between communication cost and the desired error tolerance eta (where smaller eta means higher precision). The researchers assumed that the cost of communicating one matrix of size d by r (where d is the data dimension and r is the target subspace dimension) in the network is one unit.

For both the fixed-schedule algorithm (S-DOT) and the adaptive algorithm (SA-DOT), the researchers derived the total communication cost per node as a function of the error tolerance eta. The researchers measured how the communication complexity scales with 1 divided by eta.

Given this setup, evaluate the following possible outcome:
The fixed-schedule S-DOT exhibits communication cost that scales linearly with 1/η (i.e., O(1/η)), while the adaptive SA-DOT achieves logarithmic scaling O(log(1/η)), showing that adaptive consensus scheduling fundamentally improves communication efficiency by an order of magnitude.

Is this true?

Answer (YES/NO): NO